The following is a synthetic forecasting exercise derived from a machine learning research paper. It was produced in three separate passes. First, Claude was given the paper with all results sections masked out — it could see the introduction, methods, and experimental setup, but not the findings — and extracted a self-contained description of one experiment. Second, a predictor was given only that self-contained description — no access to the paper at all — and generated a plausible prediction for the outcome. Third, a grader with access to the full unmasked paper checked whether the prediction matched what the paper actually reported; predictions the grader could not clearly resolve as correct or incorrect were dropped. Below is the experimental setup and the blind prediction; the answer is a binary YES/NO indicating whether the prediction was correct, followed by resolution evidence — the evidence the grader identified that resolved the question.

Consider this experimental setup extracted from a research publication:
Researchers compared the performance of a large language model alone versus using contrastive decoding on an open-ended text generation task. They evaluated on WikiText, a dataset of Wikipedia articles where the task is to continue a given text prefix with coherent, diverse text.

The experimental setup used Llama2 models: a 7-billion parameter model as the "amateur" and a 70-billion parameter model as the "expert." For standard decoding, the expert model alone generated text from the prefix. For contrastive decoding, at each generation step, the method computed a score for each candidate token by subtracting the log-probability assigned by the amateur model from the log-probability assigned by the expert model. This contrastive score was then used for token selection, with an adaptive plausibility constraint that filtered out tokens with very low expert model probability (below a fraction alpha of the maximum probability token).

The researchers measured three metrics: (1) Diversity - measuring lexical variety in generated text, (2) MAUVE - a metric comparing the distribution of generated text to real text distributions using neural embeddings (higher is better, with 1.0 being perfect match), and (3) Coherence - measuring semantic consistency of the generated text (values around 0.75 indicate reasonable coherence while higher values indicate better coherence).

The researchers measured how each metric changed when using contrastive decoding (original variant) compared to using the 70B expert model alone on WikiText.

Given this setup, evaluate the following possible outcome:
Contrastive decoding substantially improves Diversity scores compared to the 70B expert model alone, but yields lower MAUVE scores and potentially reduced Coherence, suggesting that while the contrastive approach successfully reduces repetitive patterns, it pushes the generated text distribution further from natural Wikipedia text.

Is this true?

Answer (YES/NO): NO